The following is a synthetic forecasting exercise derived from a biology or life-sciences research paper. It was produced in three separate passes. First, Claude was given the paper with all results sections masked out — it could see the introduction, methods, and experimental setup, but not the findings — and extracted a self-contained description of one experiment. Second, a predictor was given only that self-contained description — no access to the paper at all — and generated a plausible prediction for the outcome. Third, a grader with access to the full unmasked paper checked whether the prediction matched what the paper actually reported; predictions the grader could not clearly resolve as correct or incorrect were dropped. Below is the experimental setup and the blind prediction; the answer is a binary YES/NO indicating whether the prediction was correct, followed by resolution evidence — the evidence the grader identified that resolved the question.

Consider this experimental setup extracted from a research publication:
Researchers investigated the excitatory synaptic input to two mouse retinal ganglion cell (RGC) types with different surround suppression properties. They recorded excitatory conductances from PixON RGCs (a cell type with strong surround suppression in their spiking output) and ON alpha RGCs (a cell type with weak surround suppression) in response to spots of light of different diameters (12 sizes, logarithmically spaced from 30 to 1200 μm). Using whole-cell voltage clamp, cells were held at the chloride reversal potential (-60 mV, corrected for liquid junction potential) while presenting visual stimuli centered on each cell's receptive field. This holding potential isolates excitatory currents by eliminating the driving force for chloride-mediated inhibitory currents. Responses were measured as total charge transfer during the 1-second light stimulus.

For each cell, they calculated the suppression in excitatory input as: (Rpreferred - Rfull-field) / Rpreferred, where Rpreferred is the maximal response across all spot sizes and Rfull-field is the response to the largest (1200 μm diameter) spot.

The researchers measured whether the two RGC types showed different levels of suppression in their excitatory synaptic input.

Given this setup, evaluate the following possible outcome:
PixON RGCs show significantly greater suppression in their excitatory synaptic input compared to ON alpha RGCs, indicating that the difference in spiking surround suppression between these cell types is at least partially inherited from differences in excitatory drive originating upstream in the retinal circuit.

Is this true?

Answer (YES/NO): YES